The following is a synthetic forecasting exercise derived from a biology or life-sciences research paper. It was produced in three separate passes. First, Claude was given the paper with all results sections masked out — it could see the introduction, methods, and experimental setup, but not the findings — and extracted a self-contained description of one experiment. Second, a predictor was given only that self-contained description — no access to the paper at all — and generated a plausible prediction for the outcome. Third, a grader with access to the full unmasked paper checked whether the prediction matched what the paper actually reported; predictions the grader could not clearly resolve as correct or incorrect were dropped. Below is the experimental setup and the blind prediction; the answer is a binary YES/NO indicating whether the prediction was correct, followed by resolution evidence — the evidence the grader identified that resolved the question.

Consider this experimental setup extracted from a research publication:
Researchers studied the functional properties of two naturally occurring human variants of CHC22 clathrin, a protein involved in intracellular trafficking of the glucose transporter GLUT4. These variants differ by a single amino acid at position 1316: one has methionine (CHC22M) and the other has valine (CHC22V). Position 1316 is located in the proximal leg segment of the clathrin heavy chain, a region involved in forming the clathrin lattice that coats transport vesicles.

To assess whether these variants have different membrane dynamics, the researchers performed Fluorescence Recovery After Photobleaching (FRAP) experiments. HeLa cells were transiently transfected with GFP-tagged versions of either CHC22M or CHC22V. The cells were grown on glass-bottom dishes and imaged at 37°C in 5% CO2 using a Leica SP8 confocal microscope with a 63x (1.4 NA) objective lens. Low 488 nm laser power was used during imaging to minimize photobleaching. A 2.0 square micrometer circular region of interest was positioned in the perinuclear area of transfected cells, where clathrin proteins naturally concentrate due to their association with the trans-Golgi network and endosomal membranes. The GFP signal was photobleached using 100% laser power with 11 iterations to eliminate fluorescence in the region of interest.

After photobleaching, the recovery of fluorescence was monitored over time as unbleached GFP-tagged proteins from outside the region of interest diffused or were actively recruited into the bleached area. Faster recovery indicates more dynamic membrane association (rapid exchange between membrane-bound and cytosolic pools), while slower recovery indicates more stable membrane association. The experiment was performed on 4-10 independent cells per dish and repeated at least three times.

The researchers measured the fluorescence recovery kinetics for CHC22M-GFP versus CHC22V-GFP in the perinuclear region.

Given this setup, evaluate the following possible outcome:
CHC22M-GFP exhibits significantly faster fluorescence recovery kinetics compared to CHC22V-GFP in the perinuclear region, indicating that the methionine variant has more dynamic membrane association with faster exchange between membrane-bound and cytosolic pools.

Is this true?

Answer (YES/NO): NO